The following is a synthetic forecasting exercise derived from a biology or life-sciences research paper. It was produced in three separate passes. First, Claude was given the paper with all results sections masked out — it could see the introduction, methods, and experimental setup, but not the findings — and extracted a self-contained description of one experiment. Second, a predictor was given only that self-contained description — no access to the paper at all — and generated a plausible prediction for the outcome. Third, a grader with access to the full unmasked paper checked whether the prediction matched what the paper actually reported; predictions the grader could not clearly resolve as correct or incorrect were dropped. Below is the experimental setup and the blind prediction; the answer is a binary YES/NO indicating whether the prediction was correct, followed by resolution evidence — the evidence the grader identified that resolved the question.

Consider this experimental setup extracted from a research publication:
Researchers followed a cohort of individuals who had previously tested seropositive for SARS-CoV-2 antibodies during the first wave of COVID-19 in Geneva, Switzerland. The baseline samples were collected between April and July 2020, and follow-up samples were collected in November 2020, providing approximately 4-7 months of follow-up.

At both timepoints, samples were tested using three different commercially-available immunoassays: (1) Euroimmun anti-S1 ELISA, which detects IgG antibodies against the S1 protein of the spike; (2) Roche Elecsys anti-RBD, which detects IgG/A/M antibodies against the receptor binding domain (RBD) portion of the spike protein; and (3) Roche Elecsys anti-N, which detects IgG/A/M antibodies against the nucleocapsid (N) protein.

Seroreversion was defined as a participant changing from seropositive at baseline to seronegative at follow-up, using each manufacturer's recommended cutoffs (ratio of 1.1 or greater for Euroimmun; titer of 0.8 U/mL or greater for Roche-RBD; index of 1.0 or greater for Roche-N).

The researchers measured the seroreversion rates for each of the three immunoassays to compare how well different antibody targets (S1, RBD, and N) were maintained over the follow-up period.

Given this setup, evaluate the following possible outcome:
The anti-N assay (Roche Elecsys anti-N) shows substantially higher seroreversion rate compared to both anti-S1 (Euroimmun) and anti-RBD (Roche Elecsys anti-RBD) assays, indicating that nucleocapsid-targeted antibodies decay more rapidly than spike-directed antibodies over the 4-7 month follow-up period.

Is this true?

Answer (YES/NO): NO